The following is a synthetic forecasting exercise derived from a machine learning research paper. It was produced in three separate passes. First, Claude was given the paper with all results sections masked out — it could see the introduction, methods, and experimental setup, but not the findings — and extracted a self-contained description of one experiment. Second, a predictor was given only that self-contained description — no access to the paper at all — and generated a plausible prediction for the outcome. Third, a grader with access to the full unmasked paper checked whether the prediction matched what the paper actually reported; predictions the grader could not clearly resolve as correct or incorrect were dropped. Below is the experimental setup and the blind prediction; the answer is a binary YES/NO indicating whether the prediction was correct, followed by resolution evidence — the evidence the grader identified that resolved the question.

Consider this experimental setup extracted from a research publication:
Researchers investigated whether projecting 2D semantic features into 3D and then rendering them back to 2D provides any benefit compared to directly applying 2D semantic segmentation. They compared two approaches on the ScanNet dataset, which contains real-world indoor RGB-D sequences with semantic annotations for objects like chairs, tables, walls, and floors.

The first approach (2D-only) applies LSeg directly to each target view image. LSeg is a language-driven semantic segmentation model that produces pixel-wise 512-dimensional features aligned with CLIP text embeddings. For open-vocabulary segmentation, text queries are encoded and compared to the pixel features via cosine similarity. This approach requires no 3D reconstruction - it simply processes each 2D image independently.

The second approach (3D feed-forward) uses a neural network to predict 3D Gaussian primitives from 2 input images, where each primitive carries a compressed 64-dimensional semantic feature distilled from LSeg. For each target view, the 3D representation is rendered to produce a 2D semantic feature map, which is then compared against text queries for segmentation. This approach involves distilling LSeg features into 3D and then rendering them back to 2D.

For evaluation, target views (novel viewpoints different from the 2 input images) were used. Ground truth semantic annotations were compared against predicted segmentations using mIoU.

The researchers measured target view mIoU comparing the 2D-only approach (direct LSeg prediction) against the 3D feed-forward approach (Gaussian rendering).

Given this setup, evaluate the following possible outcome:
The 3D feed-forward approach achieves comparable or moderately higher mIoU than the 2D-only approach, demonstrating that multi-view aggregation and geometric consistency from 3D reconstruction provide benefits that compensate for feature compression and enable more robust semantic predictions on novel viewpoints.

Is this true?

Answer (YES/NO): NO